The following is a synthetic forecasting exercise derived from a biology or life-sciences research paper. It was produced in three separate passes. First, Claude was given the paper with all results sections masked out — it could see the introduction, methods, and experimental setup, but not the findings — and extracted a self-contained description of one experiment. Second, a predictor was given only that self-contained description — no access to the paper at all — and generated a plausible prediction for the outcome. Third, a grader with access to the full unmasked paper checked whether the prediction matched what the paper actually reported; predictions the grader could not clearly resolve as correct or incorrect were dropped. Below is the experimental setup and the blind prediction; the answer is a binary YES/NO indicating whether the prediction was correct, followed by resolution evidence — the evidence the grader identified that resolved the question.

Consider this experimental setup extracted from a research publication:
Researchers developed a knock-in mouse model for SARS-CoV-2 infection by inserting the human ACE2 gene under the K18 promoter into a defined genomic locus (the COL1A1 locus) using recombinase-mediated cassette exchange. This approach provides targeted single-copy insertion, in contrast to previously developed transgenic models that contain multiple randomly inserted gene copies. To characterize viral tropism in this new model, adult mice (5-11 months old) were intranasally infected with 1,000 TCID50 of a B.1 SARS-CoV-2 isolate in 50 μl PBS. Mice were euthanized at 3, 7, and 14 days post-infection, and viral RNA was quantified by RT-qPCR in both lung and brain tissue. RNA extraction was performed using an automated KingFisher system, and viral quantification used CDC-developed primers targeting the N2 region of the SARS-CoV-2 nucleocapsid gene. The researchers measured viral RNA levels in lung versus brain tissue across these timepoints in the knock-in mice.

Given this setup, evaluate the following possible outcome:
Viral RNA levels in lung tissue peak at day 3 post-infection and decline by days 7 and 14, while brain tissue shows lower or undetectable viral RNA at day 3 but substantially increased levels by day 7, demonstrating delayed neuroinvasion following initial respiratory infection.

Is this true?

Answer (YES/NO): NO